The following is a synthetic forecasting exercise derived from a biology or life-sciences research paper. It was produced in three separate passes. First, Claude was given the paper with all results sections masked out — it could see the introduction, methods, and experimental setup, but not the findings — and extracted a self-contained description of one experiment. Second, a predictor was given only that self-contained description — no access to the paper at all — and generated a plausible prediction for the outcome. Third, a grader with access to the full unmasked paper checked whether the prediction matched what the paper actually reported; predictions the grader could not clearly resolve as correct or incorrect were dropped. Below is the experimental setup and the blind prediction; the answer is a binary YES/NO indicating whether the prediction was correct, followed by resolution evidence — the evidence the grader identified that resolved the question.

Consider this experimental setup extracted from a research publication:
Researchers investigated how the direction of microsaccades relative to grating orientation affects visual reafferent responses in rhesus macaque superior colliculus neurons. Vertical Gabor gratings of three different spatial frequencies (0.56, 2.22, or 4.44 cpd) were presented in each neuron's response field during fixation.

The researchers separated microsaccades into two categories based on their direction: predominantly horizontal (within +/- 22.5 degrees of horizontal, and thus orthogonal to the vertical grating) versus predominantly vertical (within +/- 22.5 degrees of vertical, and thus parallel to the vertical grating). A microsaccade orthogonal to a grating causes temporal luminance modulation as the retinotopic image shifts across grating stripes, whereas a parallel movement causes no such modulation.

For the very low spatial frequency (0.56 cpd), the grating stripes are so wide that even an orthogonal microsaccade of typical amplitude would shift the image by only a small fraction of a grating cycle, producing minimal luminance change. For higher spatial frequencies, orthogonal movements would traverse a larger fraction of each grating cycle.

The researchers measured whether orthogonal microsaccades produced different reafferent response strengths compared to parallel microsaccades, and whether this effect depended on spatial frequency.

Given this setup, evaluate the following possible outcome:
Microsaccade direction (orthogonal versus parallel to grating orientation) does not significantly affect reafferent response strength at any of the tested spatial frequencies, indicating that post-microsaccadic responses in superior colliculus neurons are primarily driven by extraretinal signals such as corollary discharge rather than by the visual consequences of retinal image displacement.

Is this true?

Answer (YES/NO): NO